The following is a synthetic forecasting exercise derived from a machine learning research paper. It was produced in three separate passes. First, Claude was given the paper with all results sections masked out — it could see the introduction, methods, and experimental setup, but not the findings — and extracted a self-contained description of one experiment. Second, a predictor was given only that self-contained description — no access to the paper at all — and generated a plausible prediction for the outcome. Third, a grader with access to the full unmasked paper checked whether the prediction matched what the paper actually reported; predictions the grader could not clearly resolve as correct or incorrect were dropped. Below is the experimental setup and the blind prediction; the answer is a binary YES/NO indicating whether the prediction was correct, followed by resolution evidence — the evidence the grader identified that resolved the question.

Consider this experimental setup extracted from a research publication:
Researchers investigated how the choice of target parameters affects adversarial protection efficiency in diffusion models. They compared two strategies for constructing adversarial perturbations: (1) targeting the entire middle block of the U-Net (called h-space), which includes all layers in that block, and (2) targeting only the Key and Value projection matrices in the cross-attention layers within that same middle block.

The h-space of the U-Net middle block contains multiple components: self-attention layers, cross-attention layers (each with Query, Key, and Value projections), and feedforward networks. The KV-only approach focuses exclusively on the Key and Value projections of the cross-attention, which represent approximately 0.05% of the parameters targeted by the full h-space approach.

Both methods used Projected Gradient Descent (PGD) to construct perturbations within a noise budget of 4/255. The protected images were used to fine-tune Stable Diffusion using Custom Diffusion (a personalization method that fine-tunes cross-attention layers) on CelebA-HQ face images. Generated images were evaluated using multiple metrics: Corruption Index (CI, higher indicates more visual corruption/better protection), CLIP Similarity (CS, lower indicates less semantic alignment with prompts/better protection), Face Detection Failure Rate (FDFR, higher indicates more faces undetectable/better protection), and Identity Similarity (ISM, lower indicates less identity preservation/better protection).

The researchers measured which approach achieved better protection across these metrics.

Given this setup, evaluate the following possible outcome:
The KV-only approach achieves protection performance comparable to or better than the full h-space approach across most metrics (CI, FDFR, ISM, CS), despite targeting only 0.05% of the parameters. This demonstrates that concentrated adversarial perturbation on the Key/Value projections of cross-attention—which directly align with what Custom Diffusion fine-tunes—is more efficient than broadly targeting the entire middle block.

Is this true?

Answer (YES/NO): YES